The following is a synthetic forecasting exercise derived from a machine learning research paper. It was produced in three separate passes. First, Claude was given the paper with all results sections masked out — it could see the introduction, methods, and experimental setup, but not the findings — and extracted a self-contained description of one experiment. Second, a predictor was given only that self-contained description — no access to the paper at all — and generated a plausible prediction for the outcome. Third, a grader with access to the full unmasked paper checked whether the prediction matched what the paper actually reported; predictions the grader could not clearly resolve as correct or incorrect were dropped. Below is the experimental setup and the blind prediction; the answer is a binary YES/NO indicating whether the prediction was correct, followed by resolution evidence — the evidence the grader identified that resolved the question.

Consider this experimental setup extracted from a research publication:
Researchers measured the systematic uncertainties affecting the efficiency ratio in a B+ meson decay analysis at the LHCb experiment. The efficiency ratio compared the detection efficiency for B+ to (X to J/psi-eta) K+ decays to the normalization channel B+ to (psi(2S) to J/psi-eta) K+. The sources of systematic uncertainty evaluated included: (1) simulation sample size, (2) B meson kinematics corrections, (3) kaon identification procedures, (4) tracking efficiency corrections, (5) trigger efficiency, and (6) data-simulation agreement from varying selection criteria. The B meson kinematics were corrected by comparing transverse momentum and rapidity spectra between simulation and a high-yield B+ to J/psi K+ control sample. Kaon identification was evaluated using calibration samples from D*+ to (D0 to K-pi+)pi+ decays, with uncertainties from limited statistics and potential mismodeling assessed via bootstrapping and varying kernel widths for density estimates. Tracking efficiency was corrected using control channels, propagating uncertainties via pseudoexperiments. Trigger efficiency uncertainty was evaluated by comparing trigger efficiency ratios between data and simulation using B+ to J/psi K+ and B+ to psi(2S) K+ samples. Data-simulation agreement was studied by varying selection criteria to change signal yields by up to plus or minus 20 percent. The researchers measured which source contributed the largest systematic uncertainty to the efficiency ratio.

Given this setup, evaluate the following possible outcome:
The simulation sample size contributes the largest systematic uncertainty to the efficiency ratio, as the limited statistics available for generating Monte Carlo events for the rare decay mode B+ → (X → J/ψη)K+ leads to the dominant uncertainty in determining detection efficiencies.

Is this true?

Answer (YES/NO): NO